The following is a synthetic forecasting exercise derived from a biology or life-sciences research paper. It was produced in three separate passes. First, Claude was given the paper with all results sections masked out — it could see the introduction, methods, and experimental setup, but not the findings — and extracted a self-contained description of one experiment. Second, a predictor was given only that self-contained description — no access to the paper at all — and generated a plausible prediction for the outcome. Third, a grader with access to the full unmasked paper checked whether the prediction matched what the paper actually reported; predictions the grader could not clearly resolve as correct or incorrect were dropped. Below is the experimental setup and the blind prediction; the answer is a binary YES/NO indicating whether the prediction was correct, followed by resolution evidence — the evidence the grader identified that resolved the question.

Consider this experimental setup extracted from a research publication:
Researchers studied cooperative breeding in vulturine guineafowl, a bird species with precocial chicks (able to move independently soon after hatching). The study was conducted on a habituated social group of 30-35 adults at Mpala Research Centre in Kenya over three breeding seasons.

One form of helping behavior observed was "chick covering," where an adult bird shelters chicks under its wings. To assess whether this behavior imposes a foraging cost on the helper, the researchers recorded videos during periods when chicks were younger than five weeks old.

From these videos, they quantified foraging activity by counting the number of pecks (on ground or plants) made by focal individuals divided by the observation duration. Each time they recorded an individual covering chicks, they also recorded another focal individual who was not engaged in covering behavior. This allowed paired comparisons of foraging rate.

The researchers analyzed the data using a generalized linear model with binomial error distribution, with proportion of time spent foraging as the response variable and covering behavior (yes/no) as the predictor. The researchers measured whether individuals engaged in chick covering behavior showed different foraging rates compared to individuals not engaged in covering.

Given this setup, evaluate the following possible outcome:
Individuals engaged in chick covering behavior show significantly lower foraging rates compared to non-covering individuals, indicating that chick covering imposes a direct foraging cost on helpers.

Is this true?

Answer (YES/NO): YES